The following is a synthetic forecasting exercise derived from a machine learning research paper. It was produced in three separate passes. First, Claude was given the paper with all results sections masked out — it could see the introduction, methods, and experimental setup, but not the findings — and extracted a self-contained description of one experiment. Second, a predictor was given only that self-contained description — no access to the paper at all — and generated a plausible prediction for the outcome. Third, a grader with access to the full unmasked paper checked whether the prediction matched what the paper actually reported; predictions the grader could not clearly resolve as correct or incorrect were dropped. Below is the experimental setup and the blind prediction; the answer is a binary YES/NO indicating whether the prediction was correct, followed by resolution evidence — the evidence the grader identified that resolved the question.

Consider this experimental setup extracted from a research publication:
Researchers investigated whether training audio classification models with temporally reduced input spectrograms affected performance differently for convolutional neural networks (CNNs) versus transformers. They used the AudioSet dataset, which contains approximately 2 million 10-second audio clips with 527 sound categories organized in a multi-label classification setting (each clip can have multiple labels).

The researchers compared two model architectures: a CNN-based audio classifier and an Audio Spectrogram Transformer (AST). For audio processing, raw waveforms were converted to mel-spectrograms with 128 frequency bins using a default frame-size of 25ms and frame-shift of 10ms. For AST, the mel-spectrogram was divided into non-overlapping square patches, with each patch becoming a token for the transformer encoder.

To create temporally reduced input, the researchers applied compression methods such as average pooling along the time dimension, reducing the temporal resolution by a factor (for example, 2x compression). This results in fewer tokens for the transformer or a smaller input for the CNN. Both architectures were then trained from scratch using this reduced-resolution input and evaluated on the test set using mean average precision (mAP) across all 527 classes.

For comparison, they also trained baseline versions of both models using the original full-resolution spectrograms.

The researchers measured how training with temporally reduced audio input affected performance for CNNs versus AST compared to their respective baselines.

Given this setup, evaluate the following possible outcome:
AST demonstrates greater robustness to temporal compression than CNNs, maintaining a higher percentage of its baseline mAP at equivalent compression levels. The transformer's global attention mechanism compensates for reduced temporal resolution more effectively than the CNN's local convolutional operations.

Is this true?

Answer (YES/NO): NO